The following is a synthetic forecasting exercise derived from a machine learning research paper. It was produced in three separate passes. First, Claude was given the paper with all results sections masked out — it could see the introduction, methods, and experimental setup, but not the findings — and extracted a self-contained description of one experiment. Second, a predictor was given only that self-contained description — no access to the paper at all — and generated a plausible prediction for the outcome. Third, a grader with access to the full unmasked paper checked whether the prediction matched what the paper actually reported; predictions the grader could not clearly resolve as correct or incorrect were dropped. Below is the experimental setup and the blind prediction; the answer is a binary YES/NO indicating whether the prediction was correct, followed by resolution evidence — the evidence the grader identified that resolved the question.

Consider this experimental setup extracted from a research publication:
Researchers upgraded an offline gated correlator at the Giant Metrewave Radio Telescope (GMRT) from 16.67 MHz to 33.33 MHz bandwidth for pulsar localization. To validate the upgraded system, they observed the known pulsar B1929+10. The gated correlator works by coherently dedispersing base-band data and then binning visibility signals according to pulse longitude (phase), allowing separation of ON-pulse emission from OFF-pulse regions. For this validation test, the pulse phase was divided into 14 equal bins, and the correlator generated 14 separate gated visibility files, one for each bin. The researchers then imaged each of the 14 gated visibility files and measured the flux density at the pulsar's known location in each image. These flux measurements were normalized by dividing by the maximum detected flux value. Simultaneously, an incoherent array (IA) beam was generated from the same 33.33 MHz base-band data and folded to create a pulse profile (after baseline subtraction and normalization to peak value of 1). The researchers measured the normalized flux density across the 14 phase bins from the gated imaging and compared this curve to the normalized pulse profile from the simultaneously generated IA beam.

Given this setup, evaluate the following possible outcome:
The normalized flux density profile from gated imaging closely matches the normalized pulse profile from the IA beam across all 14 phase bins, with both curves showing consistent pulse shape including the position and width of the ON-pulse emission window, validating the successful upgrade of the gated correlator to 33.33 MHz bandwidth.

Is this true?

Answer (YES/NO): YES